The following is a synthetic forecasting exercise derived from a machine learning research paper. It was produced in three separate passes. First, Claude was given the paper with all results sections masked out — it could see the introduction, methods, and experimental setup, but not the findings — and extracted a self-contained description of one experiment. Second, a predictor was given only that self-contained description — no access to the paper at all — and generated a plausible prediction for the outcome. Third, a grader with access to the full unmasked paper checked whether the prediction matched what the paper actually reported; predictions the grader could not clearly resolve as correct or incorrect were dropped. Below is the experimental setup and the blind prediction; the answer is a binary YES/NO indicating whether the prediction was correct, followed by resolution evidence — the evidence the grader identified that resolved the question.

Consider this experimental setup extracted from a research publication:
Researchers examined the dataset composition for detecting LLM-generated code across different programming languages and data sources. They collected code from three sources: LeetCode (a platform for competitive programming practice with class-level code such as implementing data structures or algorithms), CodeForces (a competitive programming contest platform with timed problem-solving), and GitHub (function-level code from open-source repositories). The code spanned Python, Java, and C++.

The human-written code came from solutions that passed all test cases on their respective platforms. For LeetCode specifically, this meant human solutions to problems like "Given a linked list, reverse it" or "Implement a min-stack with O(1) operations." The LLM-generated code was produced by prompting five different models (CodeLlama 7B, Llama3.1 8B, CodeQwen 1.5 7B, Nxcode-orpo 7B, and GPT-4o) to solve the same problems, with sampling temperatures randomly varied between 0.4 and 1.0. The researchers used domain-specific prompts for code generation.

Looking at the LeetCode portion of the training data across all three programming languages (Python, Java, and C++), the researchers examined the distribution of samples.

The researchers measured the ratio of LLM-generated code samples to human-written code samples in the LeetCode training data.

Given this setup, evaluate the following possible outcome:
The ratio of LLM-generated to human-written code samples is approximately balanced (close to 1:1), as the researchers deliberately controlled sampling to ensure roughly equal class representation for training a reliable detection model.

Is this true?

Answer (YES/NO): NO